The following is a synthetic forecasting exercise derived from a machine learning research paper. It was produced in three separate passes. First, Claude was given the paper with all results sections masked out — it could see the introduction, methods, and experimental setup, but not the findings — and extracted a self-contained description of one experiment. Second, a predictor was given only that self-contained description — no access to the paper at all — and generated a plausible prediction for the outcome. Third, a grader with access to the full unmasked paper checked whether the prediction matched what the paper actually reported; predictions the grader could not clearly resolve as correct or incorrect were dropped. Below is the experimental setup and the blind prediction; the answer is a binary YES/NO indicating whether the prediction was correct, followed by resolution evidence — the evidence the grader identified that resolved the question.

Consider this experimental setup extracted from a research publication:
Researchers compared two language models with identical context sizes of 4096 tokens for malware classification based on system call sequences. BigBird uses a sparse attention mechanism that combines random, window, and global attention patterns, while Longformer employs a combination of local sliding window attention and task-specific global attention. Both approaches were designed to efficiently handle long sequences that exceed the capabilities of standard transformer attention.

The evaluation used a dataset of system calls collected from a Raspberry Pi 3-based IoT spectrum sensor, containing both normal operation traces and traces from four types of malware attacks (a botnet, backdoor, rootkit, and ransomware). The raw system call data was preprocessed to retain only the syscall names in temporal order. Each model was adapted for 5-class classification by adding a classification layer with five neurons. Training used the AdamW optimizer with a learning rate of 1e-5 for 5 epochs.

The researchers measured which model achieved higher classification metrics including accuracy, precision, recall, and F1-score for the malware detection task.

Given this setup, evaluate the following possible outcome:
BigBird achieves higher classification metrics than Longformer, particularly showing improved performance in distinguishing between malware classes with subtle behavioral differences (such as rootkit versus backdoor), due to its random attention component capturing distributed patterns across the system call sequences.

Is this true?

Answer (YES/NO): NO